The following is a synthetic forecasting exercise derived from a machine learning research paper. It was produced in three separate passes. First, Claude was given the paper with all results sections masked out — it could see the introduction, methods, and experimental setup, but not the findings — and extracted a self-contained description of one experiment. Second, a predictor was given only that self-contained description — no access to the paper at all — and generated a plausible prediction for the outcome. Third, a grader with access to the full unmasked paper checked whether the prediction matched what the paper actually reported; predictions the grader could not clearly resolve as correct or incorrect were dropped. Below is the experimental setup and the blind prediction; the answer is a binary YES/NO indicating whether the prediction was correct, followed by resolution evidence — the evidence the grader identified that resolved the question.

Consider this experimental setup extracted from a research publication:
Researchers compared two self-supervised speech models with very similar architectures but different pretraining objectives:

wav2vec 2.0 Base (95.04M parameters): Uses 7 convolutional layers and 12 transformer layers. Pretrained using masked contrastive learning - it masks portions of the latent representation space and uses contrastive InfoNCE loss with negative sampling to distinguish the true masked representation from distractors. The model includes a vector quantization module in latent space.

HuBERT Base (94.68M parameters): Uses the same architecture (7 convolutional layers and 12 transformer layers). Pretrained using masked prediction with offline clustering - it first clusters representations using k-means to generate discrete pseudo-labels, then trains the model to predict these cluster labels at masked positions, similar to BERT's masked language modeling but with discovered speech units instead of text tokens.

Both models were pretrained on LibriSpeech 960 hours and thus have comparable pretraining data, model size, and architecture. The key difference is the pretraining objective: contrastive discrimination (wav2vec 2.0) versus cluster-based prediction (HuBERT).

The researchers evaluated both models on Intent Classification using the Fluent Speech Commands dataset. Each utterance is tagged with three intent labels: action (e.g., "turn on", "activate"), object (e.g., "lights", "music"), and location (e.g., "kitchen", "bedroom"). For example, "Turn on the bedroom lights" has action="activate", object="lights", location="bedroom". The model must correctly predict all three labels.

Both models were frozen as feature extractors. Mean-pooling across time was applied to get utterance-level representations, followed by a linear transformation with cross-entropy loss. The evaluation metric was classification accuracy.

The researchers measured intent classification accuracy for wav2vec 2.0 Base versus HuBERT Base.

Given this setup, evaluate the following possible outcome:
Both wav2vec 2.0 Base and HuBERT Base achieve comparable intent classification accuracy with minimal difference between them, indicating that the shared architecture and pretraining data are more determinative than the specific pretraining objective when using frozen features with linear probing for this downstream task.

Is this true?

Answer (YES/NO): NO